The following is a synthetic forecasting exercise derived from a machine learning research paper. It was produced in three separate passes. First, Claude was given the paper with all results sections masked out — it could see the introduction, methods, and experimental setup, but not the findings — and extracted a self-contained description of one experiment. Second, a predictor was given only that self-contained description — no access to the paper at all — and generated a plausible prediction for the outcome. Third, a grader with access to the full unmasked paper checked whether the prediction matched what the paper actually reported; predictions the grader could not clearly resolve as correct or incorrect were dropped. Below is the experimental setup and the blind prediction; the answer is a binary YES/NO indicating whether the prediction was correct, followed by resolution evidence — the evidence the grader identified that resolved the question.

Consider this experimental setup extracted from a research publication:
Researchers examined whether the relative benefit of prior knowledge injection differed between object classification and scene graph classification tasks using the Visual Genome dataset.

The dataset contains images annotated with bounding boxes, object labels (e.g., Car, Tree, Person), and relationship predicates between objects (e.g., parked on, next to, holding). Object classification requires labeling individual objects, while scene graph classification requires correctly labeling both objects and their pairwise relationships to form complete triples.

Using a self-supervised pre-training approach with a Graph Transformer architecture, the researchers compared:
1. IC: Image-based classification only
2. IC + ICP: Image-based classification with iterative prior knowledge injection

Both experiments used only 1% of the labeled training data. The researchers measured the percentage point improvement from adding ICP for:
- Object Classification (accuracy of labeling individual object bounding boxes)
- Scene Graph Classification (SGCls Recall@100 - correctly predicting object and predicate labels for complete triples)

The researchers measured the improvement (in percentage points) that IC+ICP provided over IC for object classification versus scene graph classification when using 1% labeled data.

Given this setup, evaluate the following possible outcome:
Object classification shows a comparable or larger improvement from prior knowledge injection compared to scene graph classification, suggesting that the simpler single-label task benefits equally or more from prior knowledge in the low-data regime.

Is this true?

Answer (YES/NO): NO